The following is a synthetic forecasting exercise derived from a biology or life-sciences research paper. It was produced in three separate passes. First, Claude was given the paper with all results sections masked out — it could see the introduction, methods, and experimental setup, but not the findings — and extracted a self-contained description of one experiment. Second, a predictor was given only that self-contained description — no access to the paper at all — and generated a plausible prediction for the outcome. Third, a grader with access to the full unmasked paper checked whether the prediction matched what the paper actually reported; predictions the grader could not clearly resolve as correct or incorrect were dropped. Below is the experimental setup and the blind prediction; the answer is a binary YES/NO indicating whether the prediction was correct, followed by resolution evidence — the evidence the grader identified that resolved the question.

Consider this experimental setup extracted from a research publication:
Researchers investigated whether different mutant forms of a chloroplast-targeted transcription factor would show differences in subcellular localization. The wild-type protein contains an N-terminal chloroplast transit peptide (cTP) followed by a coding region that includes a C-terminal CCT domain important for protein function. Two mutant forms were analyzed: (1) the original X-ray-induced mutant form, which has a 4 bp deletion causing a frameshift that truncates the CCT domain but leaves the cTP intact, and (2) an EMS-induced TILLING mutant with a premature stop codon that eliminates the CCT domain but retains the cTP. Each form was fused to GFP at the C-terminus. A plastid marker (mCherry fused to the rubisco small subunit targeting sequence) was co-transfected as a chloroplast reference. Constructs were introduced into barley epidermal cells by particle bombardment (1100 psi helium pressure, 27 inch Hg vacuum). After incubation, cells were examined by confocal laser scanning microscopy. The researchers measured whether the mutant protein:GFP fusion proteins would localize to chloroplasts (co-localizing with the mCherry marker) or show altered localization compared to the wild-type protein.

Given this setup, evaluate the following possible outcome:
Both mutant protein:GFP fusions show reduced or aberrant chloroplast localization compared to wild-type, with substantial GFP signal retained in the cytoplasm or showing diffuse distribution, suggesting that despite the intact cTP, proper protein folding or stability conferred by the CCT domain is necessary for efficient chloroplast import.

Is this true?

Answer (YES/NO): NO